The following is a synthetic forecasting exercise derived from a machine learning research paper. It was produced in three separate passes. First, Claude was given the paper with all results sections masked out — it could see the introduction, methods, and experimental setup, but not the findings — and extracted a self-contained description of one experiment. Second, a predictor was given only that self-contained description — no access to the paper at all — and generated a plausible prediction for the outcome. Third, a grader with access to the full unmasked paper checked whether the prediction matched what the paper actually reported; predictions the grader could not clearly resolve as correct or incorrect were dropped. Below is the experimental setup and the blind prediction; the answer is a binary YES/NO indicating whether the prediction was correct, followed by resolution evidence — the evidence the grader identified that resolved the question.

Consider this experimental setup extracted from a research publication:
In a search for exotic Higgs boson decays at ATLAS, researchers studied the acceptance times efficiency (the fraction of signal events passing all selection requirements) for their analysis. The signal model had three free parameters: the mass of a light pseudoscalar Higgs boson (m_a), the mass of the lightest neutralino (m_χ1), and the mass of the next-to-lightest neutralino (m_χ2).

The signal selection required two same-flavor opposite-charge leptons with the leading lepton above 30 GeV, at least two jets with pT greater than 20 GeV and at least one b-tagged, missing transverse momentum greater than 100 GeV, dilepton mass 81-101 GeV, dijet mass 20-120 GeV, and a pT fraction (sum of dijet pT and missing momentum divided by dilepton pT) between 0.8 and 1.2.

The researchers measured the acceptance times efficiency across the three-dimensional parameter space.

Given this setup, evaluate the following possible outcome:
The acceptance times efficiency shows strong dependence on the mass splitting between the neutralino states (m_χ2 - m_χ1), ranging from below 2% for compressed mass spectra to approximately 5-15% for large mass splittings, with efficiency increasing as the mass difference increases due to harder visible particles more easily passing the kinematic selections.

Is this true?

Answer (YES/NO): NO